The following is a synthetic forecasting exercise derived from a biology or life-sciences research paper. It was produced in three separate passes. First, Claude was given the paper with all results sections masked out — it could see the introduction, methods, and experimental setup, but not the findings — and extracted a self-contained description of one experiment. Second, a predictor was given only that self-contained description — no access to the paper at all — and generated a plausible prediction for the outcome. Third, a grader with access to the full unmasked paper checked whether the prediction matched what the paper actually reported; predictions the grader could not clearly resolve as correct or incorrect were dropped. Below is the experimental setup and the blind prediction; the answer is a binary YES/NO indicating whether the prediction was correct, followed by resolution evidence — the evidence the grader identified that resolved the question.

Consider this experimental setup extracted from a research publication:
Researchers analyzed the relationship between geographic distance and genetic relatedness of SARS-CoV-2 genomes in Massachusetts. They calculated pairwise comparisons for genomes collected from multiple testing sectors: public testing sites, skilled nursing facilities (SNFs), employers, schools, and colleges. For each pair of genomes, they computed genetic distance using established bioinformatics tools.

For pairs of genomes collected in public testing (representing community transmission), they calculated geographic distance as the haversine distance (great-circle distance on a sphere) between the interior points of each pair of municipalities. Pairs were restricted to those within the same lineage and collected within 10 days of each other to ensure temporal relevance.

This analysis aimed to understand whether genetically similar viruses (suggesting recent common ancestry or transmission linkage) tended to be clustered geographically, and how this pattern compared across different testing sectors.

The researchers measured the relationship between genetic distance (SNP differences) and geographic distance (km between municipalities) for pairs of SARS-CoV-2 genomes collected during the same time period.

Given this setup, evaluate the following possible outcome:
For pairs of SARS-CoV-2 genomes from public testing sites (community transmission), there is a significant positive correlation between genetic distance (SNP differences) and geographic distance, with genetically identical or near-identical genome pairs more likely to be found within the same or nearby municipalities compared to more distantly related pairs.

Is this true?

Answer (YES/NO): YES